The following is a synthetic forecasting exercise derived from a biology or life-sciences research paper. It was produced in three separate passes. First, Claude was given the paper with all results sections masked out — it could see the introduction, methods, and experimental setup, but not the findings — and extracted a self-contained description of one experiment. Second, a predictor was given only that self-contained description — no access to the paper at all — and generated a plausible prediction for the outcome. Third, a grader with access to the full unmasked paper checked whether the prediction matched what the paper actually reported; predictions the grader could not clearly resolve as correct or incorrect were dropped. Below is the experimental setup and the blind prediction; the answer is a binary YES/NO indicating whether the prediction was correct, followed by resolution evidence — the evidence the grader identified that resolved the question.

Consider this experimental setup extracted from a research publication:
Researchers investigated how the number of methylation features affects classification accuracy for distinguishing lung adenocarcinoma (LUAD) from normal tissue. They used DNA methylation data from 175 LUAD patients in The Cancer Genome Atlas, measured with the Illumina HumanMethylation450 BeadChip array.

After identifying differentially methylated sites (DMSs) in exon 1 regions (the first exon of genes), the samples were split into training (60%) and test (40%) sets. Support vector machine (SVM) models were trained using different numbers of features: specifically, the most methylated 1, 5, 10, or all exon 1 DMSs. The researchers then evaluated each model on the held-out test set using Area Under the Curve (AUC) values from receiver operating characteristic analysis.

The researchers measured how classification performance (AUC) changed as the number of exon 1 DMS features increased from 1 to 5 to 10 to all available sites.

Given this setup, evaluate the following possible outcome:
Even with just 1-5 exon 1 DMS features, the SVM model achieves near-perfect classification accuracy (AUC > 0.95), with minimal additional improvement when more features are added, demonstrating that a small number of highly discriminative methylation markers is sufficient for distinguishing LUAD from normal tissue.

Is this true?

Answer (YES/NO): YES